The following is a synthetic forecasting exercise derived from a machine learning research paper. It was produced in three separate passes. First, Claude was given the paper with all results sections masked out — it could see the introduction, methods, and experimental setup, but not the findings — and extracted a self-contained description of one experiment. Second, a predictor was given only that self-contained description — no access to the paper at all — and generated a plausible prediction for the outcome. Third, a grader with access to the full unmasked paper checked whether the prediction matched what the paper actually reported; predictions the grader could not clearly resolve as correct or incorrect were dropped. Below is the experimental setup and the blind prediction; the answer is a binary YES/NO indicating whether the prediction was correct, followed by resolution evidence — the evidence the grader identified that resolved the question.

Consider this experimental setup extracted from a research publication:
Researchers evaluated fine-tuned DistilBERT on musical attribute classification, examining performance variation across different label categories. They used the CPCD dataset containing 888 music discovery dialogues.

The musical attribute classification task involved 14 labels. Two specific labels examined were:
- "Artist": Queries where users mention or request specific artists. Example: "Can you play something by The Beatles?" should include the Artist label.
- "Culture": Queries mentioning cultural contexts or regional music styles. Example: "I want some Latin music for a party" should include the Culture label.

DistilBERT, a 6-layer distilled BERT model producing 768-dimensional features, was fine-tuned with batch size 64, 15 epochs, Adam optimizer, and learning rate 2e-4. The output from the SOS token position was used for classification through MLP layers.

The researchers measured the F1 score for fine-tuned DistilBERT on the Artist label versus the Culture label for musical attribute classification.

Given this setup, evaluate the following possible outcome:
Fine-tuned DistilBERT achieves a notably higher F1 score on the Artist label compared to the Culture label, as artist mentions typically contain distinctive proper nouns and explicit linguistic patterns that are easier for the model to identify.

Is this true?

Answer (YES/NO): YES